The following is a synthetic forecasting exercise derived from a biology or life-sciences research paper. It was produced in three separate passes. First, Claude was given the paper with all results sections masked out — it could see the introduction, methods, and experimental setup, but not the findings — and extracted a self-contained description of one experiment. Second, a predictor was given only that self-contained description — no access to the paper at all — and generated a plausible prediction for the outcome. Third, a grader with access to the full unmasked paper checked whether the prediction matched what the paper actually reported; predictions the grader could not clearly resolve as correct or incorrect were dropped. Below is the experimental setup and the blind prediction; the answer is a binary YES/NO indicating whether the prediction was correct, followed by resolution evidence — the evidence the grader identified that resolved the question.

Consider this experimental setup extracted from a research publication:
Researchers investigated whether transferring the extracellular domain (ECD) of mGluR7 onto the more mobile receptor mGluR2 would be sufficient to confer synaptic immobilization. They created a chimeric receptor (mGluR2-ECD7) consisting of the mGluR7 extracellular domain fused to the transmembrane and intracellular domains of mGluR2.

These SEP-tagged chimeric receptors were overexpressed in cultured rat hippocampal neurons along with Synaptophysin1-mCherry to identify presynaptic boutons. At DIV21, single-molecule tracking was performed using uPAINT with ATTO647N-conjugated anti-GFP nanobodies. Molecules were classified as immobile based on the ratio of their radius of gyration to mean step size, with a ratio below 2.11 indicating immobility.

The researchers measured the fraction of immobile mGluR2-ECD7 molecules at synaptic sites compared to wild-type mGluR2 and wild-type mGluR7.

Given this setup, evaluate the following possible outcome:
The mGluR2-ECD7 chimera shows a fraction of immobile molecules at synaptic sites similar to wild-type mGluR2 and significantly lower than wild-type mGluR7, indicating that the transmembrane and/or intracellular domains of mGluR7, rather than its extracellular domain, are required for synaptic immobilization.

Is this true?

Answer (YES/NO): NO